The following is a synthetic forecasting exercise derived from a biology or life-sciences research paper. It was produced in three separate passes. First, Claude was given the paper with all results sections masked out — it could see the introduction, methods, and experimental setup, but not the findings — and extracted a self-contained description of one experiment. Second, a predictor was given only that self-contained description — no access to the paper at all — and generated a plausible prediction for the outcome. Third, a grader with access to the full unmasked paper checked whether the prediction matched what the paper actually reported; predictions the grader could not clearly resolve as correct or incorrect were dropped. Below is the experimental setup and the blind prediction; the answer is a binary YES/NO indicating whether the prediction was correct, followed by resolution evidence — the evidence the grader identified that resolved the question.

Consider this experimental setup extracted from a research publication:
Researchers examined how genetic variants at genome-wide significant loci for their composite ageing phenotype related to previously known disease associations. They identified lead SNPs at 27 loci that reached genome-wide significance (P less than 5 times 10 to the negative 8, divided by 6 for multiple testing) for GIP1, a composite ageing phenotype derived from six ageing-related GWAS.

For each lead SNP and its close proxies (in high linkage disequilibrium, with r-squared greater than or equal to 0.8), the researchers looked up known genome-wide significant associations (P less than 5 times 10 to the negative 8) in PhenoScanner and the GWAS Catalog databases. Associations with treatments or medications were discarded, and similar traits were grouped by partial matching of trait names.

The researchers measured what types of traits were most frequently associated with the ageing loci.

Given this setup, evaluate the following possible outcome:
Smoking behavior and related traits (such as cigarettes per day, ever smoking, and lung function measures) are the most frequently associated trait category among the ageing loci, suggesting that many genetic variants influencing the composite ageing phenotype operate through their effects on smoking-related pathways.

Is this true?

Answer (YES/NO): NO